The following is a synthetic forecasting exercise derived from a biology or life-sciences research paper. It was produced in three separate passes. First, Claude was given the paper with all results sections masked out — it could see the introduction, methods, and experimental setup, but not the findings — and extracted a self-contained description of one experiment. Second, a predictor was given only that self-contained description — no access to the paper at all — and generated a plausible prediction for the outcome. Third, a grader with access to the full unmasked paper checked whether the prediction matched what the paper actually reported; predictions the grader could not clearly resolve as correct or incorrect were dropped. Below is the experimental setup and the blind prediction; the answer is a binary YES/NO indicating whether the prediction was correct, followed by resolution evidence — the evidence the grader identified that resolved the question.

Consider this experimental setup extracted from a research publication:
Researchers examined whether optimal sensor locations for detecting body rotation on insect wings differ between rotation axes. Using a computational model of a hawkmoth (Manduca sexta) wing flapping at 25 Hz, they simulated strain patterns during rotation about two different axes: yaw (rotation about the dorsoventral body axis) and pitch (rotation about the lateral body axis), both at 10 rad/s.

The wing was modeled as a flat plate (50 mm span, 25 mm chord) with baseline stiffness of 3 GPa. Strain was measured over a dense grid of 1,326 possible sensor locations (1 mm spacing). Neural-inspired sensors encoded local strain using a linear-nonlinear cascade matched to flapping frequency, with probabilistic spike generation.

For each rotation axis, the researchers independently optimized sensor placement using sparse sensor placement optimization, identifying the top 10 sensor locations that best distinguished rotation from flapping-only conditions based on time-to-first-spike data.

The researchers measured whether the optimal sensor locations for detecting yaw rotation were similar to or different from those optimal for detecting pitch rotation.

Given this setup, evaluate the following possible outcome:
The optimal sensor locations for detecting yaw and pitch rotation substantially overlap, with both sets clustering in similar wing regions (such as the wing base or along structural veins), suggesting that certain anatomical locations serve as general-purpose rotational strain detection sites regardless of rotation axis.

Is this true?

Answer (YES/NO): NO